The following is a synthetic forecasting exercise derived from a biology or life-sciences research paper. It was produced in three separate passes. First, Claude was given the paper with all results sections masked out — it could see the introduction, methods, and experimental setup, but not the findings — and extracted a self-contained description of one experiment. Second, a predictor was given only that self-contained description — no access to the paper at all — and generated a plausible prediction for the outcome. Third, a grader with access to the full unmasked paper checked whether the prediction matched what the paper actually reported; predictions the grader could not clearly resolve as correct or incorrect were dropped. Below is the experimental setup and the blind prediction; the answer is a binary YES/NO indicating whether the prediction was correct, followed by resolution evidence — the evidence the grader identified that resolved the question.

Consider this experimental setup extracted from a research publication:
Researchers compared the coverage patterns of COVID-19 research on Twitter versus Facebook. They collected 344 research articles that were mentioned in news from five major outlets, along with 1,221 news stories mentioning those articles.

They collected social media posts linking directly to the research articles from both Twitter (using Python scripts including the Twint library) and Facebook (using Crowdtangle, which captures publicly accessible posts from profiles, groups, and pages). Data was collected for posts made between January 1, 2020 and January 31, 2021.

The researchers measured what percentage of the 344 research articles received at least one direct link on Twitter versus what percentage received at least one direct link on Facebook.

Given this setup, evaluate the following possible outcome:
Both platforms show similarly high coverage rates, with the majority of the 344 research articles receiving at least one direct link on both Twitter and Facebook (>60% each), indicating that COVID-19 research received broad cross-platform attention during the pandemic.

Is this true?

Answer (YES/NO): YES